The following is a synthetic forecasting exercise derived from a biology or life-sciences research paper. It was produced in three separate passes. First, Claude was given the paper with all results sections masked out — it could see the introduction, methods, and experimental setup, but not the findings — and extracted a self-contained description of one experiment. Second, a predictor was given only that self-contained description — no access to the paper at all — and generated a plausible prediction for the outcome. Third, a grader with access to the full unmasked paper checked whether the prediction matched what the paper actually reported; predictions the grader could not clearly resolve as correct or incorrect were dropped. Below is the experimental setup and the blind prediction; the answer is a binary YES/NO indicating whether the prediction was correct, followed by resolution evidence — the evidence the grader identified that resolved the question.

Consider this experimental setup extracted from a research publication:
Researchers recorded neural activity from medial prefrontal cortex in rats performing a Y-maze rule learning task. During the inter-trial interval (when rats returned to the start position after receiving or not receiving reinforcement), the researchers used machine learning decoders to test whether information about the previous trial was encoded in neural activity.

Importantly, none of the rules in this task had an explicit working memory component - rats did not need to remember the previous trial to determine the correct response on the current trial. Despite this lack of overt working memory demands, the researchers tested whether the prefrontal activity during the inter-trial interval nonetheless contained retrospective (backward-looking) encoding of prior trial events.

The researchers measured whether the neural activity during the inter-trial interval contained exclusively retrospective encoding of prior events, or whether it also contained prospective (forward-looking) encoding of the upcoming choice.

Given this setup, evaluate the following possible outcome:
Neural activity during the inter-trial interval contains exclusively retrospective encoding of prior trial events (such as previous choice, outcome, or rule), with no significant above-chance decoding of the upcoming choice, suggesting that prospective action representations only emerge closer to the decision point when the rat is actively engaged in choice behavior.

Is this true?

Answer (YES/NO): NO